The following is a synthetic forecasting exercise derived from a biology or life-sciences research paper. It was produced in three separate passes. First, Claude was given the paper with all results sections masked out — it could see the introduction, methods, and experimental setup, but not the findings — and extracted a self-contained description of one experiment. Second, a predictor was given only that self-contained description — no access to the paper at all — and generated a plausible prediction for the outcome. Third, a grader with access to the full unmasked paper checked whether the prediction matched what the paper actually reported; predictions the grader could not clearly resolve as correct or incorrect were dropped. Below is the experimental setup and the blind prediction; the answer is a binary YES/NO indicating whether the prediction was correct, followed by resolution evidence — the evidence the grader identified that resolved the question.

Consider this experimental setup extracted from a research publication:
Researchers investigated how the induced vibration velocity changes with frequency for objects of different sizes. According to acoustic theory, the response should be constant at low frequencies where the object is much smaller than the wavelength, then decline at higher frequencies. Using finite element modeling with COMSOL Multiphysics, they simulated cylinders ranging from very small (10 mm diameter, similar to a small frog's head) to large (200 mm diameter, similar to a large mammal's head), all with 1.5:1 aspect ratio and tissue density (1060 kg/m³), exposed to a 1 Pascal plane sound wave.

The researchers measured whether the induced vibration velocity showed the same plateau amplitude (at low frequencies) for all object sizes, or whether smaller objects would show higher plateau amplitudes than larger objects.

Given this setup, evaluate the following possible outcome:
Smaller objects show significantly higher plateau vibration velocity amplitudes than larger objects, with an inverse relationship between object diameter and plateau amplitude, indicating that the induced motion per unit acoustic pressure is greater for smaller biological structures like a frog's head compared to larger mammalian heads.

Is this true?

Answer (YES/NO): NO